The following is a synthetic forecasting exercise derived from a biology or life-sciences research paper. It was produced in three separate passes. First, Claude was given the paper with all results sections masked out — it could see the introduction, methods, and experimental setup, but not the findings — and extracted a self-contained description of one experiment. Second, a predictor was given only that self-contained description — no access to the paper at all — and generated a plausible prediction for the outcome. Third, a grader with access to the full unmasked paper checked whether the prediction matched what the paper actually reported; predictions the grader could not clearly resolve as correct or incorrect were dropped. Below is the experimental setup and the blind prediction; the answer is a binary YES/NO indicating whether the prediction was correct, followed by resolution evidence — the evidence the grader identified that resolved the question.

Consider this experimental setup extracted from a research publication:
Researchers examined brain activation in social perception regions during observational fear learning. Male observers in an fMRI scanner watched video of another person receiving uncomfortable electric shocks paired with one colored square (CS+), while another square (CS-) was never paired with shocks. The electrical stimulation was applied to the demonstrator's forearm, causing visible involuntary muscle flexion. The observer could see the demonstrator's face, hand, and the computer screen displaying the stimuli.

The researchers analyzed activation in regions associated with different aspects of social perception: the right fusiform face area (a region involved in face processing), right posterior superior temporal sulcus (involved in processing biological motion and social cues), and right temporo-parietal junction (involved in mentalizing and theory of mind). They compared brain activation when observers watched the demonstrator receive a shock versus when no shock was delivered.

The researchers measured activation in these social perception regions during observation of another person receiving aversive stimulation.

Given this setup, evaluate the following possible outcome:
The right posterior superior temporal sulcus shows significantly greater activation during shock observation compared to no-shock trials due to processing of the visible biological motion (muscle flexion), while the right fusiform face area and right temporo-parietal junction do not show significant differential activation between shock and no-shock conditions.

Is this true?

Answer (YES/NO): NO